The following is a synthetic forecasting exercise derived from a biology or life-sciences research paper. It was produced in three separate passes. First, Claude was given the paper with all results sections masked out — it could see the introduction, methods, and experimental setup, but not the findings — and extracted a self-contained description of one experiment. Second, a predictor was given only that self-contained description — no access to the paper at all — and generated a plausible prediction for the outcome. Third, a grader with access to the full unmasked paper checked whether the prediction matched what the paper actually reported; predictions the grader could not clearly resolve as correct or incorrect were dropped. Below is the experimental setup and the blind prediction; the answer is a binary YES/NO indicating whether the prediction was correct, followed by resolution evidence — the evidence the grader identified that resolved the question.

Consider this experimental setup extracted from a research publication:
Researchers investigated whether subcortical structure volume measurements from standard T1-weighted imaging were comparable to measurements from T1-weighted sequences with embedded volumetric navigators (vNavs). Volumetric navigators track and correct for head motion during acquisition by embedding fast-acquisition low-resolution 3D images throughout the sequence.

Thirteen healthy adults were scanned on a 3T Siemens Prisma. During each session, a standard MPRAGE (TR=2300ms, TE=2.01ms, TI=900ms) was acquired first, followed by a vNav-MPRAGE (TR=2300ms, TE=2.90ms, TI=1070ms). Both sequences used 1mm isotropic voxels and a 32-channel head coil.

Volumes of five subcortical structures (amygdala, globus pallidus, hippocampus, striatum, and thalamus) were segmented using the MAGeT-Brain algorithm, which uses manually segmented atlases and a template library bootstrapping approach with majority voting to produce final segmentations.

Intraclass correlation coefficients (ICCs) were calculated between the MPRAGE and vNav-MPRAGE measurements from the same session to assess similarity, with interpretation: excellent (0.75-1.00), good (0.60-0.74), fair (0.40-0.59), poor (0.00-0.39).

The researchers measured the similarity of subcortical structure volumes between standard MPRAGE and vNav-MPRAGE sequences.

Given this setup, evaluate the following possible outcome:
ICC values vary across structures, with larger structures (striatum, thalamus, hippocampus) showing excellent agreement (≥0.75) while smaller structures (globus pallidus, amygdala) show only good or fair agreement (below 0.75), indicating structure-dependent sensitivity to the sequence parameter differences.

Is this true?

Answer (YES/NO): NO